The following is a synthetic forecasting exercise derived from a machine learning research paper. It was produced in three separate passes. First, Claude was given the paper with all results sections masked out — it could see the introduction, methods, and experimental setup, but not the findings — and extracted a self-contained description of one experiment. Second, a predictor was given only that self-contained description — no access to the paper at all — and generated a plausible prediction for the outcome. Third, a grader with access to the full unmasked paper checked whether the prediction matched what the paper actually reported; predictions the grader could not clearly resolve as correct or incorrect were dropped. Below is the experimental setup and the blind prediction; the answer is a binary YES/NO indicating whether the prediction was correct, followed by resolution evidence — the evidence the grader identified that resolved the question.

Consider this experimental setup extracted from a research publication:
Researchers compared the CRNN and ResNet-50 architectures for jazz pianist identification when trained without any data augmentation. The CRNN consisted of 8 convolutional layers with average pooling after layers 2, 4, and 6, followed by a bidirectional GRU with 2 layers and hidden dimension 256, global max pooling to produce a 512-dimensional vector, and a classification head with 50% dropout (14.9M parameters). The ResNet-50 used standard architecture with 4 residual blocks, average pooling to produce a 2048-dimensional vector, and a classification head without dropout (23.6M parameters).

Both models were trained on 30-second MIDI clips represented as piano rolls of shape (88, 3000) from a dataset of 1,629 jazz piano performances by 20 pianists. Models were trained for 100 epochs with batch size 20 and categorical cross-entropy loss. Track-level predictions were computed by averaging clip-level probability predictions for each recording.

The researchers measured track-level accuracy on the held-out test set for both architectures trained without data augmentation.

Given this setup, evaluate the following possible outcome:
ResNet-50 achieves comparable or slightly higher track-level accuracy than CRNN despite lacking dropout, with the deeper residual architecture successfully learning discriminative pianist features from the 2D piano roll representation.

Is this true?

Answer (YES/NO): NO